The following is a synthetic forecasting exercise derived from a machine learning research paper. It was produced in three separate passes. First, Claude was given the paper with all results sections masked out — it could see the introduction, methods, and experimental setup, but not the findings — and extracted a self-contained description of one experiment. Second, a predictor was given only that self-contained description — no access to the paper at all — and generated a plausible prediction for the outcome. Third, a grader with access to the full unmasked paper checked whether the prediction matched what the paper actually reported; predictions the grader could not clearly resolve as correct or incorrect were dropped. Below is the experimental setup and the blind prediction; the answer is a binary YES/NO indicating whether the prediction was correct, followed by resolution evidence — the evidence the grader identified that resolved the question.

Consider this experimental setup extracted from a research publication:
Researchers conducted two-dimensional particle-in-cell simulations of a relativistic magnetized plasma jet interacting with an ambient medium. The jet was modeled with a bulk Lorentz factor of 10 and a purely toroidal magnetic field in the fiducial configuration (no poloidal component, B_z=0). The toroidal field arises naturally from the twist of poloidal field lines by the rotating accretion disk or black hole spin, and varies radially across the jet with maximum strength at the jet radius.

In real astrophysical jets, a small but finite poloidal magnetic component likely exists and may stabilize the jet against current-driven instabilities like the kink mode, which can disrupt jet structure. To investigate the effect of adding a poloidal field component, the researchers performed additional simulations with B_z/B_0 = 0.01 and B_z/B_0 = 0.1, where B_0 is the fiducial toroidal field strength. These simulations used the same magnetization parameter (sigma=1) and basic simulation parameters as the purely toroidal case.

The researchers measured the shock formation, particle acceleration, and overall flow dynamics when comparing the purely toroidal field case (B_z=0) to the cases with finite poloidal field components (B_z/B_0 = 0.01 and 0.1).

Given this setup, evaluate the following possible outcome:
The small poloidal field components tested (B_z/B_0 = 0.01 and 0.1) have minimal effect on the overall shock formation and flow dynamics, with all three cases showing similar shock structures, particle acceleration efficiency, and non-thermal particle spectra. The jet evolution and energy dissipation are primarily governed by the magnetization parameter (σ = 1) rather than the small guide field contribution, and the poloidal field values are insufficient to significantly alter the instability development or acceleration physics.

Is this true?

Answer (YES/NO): NO